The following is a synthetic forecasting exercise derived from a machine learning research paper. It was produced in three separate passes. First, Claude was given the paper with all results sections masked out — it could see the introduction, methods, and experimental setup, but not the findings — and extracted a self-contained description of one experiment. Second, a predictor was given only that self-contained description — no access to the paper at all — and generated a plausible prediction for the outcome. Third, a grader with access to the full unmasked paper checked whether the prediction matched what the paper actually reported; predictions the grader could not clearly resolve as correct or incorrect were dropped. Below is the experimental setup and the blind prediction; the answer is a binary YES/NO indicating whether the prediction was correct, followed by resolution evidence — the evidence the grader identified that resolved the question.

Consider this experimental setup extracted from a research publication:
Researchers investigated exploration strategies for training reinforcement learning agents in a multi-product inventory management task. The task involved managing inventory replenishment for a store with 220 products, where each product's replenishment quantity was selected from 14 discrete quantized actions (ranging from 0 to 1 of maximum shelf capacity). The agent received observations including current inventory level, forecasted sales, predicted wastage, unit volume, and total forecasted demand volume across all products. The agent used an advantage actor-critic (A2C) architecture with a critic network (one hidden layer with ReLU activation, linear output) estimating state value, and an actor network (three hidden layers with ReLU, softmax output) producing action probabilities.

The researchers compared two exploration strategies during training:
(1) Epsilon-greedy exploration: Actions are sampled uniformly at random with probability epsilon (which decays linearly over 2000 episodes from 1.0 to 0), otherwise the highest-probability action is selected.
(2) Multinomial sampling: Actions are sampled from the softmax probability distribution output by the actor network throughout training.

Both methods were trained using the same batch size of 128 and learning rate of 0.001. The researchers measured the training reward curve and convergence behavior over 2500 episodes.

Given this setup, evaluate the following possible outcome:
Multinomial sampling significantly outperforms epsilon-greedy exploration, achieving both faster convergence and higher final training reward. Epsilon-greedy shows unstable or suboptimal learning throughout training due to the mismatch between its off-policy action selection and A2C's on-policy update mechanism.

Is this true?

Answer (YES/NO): NO